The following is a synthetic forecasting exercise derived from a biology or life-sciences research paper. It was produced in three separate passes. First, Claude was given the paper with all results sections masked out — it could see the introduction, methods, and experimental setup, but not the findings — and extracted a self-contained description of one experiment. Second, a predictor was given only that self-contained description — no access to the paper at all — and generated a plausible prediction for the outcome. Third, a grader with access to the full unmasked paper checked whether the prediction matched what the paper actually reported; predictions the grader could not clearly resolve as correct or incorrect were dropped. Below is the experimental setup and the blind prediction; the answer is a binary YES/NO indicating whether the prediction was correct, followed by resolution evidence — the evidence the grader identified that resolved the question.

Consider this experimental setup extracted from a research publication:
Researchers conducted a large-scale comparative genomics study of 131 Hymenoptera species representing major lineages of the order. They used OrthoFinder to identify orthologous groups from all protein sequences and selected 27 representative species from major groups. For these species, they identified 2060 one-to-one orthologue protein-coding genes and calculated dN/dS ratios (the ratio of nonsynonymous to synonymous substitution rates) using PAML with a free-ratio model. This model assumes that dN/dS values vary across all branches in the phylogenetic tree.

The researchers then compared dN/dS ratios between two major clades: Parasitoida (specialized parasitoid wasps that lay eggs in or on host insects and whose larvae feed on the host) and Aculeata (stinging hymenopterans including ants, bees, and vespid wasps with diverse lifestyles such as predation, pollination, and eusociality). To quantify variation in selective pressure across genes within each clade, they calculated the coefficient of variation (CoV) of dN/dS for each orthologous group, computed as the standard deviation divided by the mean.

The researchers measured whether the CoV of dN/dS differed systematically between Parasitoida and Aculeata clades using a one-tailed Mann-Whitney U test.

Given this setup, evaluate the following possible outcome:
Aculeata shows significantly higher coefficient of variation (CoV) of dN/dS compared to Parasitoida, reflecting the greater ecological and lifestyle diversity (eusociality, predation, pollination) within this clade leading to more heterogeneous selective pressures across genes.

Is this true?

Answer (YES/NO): NO